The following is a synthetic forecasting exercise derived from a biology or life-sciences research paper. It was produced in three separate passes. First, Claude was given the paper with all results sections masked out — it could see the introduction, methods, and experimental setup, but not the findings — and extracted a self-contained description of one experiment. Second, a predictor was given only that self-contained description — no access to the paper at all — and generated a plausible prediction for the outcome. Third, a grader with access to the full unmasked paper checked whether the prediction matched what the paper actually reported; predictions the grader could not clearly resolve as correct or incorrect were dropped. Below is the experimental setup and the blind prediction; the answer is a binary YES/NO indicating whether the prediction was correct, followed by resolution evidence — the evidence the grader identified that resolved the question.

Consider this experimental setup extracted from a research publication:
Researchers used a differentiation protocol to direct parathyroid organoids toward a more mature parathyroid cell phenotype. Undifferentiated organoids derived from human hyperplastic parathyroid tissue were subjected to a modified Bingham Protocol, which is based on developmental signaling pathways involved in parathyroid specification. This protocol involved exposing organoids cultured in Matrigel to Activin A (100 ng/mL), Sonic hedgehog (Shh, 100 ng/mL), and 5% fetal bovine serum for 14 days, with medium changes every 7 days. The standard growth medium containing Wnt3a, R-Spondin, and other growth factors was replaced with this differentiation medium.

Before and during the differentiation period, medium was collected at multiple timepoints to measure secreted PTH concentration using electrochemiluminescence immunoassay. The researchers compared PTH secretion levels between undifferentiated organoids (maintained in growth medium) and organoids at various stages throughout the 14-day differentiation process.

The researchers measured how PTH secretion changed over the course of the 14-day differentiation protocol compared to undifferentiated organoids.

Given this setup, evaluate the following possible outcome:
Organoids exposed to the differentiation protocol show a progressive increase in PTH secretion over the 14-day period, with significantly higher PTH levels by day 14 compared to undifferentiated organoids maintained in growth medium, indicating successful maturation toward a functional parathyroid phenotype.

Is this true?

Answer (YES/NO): YES